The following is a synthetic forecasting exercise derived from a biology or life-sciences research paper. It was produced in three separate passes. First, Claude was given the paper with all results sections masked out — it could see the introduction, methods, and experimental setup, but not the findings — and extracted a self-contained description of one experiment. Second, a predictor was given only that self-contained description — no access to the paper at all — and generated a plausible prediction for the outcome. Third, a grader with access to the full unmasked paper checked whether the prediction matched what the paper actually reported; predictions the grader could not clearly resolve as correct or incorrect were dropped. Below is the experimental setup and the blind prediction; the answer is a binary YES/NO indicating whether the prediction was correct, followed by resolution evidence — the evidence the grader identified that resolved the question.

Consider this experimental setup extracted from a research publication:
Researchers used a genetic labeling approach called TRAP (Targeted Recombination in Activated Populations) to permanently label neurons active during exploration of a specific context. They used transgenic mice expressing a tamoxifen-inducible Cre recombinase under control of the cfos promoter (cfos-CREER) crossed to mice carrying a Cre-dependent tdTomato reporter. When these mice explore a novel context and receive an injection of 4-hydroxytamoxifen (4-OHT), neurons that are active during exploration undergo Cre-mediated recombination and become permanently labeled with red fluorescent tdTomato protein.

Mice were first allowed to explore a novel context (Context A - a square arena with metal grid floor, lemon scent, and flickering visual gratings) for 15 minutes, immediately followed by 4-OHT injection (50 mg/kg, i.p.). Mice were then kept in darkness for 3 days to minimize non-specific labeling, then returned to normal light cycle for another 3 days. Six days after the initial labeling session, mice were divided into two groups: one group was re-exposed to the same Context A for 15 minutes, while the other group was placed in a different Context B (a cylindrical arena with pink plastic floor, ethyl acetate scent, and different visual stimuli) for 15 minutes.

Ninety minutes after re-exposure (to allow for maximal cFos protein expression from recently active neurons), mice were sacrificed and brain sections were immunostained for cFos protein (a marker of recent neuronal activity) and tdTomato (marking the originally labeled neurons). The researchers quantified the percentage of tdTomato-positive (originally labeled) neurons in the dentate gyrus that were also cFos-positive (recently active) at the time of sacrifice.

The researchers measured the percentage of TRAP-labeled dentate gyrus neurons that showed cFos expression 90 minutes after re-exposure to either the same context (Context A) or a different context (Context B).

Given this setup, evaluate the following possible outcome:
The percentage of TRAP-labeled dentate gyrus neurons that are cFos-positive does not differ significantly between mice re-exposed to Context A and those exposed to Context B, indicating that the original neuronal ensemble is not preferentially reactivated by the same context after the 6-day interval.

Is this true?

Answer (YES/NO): NO